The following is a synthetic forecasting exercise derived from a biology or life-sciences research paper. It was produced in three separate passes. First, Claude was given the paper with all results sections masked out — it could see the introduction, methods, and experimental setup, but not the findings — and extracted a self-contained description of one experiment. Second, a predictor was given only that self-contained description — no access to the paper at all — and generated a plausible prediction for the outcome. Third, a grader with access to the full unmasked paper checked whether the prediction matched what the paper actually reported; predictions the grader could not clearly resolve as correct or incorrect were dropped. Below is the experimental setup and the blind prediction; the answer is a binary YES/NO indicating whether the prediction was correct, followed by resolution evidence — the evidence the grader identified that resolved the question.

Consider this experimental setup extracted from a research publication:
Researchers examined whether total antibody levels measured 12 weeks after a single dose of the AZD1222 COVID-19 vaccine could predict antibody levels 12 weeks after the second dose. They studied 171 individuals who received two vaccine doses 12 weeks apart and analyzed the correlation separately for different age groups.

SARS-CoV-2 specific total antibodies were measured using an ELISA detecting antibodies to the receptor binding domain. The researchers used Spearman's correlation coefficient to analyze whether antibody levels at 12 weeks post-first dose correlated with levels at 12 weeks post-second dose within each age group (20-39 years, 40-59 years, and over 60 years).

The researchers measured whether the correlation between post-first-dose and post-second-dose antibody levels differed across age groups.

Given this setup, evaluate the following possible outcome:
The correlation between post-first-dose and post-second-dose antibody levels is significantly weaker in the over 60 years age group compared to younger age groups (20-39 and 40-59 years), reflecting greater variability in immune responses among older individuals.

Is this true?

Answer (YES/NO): NO